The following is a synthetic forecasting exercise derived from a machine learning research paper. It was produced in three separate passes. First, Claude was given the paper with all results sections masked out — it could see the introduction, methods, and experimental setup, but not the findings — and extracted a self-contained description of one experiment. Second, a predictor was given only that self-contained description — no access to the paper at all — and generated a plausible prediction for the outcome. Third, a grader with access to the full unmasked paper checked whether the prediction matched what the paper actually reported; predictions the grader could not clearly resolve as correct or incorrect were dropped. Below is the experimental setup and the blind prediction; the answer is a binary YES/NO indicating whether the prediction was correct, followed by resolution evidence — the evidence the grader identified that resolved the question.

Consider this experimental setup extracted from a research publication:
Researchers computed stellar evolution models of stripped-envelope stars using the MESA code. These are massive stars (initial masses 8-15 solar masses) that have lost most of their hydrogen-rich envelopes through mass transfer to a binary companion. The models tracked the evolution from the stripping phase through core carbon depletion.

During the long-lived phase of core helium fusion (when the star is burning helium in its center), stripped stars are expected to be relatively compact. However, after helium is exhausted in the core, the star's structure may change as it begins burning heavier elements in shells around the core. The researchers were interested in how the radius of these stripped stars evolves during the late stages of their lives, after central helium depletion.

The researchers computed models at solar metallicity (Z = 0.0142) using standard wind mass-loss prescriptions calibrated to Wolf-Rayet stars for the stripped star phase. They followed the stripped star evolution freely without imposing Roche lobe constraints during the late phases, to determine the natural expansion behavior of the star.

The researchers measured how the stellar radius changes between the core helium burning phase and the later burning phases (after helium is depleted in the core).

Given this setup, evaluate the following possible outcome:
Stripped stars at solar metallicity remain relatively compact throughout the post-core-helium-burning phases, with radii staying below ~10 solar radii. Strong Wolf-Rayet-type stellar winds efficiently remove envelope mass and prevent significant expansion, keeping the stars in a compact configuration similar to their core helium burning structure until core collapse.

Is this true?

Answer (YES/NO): NO